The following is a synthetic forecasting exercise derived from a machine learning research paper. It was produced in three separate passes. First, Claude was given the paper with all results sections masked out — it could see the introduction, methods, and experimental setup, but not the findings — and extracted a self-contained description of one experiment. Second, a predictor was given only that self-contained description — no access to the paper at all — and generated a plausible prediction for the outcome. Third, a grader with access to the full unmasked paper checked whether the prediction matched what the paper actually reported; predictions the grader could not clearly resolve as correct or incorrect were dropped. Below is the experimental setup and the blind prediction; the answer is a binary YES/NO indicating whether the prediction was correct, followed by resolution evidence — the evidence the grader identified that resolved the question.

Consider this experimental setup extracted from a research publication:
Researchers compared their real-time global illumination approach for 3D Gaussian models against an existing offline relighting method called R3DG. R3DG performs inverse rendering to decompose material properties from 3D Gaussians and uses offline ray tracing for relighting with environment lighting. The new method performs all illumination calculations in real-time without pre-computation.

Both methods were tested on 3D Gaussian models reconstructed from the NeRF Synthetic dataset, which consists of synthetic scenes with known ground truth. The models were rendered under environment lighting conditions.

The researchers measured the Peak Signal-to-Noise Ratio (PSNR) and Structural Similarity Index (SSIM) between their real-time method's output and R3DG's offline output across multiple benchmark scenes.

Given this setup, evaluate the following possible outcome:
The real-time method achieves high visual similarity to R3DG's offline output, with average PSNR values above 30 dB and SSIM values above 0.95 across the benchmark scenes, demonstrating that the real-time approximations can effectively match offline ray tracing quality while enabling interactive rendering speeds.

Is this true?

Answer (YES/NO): NO